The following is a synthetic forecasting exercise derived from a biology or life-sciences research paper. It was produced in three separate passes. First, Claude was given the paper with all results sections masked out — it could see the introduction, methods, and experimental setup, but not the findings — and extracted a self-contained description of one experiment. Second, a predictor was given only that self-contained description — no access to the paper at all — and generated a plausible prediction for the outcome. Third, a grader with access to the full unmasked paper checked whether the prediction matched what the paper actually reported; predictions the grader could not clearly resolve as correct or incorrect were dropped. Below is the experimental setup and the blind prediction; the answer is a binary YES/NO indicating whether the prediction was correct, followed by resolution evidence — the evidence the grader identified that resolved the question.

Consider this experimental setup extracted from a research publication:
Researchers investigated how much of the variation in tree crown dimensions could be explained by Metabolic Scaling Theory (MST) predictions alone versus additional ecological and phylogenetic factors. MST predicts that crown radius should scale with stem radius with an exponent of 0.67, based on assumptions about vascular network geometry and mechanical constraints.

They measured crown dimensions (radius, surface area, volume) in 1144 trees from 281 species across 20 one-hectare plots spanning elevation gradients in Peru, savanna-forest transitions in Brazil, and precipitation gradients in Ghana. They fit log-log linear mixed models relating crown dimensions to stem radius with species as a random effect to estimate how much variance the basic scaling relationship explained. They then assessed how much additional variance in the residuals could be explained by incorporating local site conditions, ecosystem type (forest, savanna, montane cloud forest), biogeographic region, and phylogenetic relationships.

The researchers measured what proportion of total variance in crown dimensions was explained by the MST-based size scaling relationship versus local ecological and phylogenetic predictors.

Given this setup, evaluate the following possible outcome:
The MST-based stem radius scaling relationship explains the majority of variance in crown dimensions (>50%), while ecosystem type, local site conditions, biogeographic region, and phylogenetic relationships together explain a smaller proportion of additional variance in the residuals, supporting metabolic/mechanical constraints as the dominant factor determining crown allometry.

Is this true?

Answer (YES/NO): NO